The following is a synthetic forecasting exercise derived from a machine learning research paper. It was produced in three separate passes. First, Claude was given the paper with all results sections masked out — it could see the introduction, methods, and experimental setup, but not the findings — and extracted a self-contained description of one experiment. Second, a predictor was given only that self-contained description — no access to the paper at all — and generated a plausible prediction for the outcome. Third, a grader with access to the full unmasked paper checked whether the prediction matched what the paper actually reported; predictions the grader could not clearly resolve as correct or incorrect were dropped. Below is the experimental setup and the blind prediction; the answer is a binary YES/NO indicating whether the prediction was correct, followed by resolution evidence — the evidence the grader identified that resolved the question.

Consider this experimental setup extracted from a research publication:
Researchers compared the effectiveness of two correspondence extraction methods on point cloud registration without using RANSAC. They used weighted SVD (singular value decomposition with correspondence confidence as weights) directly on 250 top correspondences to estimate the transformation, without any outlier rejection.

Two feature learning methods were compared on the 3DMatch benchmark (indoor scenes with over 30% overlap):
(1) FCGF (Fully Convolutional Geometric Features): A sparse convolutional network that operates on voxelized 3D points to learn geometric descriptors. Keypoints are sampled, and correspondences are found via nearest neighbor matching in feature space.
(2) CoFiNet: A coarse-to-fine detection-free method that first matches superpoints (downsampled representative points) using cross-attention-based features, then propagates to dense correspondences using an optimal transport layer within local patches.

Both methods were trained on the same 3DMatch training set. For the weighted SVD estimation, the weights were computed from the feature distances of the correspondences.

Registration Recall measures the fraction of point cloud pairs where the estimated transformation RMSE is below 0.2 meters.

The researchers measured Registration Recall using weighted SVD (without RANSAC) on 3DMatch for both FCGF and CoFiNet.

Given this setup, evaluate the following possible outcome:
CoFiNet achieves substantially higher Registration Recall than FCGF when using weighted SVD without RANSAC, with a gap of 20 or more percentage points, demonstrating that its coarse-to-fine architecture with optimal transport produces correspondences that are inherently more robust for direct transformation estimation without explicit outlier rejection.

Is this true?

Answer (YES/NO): YES